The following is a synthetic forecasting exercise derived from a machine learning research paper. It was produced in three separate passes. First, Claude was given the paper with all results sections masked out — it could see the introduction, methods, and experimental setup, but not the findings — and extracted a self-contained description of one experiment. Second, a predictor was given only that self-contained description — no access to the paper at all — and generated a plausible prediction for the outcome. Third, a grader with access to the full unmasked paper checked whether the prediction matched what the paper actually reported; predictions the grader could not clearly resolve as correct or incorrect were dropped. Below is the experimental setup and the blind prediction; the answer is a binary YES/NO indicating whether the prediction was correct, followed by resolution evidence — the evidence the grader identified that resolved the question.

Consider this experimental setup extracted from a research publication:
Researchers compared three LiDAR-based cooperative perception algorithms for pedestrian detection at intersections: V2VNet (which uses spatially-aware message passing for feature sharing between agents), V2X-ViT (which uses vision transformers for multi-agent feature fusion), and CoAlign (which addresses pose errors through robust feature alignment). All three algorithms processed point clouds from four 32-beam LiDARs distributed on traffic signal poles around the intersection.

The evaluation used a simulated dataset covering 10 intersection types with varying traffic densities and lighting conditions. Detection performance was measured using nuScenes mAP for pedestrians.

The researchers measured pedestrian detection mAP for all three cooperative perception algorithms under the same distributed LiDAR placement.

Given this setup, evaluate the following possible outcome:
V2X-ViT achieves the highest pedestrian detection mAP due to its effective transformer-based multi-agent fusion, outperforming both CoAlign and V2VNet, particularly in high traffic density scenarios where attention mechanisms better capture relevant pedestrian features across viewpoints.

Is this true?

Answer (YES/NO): NO